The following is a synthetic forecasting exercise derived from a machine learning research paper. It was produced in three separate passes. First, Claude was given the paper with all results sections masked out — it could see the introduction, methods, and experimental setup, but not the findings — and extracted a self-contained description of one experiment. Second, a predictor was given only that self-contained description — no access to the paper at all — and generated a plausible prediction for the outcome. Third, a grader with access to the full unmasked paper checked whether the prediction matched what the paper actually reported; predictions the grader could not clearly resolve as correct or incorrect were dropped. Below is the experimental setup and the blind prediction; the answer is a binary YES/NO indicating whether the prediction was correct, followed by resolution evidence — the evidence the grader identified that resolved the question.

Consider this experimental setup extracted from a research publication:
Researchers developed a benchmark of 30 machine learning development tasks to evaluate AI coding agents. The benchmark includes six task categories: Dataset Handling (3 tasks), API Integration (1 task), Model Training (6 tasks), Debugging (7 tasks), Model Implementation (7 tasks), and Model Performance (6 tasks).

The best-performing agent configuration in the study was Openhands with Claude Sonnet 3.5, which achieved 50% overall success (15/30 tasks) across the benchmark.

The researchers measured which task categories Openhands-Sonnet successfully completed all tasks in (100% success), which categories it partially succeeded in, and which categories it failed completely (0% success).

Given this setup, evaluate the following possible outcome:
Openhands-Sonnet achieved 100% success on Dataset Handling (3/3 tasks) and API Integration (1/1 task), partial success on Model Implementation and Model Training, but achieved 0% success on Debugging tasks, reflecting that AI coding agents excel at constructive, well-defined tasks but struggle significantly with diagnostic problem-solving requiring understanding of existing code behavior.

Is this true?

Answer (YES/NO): NO